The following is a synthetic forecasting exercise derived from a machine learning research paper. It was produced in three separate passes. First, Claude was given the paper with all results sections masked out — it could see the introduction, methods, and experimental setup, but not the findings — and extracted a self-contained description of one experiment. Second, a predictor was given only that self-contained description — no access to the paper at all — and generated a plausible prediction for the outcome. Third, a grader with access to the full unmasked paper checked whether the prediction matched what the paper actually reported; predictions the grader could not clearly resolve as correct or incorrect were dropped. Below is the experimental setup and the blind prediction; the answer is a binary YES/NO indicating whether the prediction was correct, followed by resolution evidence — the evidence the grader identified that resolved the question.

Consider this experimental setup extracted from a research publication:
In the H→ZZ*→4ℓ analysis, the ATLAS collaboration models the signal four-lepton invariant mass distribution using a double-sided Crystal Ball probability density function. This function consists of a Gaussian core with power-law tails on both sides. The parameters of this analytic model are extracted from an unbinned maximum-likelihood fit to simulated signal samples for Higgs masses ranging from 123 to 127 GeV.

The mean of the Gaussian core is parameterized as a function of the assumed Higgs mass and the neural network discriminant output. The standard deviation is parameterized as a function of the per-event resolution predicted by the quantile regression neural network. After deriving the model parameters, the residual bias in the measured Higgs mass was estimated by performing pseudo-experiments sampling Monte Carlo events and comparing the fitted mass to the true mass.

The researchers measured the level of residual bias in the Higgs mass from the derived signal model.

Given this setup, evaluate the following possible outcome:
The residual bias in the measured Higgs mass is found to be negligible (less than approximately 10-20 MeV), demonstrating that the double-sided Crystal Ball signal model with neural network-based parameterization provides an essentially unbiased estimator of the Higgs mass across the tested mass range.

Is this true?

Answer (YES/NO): YES